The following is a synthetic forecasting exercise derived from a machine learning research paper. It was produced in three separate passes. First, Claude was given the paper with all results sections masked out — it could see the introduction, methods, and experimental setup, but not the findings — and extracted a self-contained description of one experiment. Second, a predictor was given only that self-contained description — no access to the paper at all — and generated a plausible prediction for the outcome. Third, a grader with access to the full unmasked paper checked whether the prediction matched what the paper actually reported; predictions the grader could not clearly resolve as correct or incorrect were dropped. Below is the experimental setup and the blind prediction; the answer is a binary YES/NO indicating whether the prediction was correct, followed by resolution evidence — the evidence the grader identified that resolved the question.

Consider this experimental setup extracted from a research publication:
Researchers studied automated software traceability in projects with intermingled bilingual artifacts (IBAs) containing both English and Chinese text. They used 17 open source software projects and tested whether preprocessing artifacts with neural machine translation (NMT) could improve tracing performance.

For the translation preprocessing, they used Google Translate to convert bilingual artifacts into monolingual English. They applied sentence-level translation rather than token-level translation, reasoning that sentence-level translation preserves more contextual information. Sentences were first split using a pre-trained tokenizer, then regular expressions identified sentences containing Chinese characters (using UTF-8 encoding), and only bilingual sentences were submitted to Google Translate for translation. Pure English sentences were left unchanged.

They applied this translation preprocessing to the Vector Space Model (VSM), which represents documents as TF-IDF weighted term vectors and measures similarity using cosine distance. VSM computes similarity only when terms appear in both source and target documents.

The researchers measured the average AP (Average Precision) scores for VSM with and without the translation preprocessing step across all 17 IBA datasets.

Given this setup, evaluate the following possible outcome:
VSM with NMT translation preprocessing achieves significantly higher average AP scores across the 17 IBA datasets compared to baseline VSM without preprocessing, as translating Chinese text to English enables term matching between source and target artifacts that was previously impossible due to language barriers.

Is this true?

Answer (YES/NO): YES